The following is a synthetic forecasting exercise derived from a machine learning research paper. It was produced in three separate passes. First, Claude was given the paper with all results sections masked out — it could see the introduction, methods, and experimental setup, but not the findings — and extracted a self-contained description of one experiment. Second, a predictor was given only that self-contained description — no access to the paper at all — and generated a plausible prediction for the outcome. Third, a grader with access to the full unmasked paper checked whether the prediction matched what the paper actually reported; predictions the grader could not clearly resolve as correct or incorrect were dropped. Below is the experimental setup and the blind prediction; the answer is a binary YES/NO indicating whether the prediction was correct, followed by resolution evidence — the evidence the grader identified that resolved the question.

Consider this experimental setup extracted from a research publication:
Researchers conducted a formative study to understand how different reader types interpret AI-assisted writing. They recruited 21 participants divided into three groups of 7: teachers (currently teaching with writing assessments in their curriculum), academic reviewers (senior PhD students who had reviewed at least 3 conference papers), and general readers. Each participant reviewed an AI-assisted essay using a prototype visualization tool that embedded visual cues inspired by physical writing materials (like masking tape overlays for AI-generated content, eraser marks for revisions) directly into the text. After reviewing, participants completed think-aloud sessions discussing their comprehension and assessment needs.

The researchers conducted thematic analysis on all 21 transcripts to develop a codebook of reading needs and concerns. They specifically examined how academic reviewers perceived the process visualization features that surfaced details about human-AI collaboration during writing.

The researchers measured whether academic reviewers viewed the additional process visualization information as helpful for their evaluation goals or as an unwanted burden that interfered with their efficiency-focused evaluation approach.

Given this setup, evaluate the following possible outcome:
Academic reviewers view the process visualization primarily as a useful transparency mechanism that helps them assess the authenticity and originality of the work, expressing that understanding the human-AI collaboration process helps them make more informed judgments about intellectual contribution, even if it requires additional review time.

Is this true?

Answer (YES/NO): NO